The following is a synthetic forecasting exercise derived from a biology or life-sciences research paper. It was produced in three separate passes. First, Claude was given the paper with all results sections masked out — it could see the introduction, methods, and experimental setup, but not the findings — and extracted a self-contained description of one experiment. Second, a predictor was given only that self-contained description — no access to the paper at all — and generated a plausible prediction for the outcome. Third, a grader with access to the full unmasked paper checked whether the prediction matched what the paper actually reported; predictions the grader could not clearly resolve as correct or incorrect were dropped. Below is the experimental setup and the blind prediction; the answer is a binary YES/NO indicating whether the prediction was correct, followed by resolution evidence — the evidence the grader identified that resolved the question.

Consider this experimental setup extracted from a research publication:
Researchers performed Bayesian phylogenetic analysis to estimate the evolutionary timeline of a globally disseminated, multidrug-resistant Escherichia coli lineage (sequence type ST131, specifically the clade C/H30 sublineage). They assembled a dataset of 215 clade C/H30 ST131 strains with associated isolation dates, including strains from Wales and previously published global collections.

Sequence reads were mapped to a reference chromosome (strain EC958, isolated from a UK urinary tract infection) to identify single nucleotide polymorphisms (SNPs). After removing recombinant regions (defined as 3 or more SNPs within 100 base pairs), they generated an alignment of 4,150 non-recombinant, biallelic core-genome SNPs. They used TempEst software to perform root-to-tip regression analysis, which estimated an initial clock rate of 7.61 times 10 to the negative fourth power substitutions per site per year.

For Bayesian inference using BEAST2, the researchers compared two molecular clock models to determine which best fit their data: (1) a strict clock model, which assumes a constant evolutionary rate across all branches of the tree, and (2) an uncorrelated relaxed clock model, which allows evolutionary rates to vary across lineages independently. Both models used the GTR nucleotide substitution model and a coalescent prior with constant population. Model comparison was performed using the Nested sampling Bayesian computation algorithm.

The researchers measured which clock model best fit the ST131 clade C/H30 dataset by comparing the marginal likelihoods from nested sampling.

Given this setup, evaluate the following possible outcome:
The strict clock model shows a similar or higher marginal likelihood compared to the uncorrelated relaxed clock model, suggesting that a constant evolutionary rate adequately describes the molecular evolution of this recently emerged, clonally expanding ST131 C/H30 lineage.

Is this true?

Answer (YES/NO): NO